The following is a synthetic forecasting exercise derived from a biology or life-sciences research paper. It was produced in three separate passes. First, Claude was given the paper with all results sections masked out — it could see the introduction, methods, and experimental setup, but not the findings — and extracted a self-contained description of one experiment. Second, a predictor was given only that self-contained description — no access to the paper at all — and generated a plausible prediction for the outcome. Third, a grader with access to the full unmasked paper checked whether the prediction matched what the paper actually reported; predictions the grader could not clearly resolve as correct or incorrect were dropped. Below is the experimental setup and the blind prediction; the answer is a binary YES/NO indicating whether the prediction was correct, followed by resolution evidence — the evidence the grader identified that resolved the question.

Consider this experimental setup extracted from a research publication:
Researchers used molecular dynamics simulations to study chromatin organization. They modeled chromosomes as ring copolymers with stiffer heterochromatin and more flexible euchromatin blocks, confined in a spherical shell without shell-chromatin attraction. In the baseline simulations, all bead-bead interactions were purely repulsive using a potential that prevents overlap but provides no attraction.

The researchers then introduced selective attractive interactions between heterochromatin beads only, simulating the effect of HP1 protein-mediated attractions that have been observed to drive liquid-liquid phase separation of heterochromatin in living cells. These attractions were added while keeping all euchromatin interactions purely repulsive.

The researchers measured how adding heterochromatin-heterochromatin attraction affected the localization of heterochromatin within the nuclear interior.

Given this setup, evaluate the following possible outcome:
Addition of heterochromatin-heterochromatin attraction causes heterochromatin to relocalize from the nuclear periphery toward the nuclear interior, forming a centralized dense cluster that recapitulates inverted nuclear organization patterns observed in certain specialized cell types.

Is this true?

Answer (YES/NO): NO